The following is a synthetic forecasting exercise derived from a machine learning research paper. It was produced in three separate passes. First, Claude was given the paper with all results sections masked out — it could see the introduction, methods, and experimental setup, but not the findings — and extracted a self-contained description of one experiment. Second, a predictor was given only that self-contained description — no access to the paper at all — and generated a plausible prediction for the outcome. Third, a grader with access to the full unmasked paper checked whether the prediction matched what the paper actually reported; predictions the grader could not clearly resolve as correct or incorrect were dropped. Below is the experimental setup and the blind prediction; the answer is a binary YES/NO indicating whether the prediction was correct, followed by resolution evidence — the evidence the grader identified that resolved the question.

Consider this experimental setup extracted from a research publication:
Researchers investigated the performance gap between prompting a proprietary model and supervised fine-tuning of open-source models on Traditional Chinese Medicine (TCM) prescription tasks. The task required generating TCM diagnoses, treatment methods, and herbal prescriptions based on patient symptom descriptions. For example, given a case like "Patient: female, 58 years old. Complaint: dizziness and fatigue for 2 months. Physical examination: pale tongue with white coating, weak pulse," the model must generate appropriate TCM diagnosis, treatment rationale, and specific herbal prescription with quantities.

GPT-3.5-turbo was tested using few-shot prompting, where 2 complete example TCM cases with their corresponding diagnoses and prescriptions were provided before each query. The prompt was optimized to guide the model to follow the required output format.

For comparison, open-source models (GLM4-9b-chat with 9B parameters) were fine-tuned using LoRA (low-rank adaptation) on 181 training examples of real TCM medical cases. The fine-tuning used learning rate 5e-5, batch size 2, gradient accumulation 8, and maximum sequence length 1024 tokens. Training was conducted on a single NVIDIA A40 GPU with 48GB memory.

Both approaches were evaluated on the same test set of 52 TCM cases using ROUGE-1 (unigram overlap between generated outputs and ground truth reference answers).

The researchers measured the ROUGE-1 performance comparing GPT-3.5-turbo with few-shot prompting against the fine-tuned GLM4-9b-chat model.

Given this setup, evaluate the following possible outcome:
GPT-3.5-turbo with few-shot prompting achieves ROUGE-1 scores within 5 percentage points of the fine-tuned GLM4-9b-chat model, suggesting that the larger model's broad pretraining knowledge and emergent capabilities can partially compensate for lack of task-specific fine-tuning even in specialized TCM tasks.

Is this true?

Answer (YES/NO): NO